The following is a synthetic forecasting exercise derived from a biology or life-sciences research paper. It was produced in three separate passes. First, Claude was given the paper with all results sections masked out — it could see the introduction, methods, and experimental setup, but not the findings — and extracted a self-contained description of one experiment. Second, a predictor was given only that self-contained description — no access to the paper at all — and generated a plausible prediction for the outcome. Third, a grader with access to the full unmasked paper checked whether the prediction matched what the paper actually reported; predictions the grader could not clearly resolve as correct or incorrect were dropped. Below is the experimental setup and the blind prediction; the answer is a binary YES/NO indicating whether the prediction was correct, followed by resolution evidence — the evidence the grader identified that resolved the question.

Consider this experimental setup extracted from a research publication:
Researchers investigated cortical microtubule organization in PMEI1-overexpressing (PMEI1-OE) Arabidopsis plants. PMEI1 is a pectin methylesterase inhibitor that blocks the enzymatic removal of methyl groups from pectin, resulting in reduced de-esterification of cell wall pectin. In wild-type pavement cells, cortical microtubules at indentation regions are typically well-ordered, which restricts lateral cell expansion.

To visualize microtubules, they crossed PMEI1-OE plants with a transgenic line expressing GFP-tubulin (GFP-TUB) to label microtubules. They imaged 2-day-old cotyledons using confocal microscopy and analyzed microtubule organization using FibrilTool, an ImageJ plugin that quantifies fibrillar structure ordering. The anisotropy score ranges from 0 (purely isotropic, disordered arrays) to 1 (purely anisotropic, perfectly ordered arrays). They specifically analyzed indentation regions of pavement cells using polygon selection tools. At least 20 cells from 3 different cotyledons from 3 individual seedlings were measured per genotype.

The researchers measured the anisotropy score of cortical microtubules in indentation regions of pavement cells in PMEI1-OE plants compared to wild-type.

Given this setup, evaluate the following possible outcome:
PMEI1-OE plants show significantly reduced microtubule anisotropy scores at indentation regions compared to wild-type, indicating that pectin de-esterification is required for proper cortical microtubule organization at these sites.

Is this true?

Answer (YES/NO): YES